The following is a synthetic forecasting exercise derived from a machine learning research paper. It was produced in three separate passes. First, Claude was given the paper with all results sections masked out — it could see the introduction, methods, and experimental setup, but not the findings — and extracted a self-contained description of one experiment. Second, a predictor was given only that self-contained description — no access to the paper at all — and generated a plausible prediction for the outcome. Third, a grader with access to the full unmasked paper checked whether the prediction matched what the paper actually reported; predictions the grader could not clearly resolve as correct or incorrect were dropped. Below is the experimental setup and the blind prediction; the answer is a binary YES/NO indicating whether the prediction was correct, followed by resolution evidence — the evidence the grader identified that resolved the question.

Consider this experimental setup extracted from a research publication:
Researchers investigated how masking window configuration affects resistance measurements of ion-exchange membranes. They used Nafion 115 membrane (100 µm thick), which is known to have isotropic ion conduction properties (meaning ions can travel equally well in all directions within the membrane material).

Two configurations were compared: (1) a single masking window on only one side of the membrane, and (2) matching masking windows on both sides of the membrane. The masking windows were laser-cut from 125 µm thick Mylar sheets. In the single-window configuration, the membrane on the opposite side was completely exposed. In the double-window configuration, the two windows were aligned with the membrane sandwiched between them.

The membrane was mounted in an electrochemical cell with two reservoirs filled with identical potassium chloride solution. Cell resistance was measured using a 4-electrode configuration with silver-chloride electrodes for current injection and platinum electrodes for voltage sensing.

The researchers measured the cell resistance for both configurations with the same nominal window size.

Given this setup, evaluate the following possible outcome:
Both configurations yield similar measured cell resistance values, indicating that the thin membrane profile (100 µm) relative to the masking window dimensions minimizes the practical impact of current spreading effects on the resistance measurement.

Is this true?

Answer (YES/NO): NO